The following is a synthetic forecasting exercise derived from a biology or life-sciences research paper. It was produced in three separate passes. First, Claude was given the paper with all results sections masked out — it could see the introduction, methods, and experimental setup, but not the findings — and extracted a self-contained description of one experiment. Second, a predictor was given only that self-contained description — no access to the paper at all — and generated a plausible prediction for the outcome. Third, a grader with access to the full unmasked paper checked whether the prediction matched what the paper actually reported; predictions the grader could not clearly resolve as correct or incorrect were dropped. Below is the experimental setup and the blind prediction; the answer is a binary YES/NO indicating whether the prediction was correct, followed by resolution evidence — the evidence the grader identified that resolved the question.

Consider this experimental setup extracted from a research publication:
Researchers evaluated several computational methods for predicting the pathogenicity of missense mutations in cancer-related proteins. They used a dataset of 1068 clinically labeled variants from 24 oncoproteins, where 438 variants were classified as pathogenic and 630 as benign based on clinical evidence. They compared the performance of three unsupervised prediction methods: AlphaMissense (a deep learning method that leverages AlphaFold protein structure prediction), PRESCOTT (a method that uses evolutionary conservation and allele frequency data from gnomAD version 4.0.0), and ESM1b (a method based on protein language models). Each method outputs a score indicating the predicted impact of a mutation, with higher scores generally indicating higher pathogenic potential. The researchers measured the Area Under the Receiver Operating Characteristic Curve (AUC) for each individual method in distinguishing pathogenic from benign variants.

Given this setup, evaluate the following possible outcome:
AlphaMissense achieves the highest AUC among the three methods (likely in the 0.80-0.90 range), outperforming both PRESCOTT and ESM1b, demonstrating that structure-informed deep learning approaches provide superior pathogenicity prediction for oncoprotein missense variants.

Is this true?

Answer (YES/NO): NO